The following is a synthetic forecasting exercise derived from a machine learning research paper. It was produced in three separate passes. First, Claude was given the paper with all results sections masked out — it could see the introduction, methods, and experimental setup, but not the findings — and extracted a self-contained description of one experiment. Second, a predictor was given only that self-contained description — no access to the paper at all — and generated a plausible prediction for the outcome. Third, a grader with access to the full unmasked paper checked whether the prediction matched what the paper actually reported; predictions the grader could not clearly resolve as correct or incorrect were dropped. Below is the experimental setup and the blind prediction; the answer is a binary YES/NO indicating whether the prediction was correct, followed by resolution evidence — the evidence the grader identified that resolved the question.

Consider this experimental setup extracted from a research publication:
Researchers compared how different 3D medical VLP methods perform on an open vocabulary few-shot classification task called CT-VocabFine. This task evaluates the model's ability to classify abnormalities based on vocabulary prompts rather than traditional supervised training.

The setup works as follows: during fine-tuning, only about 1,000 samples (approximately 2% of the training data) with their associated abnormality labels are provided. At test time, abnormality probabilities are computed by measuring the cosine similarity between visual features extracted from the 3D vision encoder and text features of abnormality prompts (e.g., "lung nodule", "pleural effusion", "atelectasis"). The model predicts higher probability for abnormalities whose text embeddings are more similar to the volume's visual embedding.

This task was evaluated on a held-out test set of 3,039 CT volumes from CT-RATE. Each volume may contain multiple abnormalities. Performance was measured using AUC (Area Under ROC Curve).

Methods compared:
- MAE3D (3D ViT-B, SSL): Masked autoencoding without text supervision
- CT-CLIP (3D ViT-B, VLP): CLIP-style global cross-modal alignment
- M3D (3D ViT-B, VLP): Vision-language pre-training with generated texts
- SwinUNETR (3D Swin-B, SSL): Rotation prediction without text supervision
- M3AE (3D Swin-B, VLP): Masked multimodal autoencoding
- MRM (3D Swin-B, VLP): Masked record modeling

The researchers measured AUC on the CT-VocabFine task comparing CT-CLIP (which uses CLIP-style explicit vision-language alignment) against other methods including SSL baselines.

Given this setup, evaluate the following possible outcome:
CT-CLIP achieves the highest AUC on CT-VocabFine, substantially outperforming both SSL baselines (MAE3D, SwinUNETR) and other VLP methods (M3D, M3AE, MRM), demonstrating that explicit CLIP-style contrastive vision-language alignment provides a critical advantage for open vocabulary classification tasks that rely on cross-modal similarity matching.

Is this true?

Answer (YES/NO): NO